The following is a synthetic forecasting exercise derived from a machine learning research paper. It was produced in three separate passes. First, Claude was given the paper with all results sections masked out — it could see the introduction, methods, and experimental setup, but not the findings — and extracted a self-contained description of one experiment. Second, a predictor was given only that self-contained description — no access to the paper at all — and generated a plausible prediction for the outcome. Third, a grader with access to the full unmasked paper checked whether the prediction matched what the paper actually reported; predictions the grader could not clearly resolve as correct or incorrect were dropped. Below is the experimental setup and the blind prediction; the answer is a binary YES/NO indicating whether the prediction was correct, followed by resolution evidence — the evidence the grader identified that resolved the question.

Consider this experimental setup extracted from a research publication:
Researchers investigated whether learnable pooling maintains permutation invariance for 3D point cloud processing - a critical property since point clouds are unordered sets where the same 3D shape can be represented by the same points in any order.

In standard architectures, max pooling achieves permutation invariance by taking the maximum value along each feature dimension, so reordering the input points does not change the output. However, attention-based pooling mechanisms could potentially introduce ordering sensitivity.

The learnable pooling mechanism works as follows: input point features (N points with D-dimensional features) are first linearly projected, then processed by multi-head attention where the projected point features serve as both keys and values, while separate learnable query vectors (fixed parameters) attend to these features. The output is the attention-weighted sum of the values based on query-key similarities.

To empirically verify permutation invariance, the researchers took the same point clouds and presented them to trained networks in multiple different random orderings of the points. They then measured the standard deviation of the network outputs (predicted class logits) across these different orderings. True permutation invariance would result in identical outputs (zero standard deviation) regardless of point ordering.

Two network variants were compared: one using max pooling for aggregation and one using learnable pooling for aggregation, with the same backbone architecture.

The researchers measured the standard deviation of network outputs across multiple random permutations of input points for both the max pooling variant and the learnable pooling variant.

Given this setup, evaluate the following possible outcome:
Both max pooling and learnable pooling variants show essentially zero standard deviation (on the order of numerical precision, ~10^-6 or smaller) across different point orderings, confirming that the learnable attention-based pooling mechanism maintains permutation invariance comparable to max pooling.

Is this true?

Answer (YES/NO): NO